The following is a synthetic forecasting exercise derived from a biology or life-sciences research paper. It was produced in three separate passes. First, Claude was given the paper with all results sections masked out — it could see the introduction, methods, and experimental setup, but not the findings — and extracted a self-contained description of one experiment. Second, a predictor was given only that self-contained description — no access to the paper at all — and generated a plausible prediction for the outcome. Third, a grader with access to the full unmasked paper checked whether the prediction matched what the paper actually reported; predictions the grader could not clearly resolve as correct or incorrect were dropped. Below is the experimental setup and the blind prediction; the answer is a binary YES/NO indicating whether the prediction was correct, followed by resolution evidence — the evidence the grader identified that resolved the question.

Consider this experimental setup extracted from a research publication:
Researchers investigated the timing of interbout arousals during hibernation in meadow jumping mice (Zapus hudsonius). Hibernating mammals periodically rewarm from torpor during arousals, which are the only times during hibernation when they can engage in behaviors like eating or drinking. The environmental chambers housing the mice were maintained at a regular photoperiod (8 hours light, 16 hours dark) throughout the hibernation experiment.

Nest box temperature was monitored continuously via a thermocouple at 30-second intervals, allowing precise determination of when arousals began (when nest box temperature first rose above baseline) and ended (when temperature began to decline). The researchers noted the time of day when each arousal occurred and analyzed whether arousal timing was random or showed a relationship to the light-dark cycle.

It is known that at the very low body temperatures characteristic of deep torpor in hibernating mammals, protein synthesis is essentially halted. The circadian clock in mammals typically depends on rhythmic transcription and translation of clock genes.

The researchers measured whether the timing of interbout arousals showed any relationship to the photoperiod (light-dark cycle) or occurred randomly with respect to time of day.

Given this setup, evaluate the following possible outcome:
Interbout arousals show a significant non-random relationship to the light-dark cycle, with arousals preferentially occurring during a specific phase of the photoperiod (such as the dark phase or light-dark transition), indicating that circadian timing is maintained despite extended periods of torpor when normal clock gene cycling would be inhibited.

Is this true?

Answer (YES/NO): NO